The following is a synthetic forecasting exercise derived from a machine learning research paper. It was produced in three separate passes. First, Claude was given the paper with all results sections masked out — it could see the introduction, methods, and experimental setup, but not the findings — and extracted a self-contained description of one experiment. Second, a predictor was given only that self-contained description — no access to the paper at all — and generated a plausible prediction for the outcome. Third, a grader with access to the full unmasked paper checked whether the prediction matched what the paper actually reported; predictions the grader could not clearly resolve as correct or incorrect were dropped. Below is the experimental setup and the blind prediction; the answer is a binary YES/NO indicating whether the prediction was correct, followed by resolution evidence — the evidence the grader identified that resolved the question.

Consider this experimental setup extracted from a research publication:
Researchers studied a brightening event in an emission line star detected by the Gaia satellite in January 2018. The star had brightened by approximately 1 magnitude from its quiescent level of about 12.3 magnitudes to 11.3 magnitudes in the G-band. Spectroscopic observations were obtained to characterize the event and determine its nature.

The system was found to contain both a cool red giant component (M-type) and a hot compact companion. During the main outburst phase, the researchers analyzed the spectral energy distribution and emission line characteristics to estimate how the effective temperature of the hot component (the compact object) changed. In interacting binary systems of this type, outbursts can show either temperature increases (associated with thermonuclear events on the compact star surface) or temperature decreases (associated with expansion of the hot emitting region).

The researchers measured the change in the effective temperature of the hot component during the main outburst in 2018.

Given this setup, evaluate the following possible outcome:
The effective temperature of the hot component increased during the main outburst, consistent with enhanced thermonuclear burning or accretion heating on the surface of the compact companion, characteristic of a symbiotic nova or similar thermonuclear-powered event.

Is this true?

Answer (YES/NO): NO